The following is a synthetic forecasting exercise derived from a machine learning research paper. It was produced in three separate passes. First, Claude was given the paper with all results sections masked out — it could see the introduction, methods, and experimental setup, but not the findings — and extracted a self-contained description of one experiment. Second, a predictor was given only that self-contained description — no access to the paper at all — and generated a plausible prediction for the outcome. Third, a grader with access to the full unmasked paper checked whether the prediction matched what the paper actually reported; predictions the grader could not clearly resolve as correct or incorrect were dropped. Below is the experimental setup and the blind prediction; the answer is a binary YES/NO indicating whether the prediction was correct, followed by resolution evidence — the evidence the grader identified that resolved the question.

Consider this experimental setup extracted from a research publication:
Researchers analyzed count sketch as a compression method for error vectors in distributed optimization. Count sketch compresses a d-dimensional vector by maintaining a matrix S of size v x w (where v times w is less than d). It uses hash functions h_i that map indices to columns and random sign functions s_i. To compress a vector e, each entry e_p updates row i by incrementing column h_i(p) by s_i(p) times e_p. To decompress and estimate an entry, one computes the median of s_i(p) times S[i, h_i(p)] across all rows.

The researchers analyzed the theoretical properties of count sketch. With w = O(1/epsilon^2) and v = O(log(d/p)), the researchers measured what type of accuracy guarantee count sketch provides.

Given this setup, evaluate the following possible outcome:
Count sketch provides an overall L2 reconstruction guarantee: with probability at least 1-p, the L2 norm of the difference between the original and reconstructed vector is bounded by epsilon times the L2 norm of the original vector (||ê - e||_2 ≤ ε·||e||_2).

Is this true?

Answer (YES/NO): NO